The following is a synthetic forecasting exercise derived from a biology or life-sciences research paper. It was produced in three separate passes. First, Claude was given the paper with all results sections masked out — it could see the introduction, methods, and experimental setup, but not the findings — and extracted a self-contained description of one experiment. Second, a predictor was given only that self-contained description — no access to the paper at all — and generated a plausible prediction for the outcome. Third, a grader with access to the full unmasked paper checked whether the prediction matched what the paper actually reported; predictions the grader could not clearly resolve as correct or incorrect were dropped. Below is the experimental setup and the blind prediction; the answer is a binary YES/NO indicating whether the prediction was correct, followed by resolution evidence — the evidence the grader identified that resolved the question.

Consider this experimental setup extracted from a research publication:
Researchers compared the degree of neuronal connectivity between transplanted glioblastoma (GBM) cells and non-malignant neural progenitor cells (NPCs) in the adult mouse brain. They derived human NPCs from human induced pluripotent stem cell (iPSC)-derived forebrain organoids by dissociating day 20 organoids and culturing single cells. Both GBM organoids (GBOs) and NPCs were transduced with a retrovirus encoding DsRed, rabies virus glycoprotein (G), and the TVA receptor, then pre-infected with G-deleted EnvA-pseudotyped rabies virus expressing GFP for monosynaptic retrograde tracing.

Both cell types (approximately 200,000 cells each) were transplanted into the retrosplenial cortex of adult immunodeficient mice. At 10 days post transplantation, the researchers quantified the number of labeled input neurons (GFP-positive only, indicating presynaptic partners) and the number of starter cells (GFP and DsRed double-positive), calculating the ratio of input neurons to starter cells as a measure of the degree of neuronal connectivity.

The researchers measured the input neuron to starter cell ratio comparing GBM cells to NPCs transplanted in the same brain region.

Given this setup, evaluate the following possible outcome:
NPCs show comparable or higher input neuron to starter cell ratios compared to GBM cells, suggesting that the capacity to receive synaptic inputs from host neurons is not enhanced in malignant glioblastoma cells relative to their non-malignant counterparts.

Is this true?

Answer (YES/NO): NO